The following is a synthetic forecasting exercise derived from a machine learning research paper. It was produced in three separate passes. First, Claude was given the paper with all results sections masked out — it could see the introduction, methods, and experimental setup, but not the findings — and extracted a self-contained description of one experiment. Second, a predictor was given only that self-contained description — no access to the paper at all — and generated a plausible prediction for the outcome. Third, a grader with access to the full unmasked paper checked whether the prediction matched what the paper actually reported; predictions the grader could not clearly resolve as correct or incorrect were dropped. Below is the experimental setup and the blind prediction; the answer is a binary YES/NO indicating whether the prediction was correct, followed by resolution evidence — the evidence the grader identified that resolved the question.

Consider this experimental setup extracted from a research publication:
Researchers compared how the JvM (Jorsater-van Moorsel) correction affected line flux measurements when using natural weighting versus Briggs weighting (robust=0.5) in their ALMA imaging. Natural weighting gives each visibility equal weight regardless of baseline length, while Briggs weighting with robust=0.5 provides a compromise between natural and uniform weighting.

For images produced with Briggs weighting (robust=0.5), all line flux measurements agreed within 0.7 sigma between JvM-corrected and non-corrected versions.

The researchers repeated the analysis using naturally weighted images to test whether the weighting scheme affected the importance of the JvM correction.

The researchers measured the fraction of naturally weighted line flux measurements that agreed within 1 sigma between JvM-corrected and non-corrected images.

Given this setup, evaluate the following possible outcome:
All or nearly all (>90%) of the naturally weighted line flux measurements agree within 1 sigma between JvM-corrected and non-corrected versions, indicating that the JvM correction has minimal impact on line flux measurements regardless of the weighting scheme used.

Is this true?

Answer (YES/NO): NO